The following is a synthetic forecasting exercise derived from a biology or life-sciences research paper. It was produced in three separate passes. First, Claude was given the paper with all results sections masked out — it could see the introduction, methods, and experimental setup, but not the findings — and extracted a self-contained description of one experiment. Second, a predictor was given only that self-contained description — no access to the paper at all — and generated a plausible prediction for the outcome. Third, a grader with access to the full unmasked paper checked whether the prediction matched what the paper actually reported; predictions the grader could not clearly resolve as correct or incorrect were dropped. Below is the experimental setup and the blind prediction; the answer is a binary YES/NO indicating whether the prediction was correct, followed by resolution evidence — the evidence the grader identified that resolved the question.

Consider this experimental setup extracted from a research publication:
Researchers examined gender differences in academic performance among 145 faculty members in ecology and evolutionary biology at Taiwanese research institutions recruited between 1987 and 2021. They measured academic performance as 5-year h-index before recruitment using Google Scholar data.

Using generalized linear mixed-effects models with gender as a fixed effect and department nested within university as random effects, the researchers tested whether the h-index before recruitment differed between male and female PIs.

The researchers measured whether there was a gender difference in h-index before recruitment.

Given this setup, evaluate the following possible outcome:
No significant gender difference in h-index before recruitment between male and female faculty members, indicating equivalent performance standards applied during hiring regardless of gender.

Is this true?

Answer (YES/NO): NO